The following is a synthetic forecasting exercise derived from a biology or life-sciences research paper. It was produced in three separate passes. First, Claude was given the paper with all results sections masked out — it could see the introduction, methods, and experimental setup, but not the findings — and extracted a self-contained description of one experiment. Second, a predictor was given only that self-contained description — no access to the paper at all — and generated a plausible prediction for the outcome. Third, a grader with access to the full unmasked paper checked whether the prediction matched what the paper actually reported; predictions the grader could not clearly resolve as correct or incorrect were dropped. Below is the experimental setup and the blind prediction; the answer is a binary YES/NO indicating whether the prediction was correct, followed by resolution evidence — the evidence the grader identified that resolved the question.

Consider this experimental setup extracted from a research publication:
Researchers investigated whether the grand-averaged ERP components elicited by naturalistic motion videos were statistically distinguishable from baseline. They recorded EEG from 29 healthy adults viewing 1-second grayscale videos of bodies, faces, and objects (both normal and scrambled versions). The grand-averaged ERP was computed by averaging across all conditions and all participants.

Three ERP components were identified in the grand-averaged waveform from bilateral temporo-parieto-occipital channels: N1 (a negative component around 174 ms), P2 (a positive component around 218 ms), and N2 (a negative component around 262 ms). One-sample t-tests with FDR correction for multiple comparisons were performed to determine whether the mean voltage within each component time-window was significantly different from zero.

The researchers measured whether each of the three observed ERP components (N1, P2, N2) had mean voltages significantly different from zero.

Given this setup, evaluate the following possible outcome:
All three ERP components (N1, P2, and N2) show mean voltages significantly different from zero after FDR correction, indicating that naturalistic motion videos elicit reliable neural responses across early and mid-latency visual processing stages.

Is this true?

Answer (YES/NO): NO